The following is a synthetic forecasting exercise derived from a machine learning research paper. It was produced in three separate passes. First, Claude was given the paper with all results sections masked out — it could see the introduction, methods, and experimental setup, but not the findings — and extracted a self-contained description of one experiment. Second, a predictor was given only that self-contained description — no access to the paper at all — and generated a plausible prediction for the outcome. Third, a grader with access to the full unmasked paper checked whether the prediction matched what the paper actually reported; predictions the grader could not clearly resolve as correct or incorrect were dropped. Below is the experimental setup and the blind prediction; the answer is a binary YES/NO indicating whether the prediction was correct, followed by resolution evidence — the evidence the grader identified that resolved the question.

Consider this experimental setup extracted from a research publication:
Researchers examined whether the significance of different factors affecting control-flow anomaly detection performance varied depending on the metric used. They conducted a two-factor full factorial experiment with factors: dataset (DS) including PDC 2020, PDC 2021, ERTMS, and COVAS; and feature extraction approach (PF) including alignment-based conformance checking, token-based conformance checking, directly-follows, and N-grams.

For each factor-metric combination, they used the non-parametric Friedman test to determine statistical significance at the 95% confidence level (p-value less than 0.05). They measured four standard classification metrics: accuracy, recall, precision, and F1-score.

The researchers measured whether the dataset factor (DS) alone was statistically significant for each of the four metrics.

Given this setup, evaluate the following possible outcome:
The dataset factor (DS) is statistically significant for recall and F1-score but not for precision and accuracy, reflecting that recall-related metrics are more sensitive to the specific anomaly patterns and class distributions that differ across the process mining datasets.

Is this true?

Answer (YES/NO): NO